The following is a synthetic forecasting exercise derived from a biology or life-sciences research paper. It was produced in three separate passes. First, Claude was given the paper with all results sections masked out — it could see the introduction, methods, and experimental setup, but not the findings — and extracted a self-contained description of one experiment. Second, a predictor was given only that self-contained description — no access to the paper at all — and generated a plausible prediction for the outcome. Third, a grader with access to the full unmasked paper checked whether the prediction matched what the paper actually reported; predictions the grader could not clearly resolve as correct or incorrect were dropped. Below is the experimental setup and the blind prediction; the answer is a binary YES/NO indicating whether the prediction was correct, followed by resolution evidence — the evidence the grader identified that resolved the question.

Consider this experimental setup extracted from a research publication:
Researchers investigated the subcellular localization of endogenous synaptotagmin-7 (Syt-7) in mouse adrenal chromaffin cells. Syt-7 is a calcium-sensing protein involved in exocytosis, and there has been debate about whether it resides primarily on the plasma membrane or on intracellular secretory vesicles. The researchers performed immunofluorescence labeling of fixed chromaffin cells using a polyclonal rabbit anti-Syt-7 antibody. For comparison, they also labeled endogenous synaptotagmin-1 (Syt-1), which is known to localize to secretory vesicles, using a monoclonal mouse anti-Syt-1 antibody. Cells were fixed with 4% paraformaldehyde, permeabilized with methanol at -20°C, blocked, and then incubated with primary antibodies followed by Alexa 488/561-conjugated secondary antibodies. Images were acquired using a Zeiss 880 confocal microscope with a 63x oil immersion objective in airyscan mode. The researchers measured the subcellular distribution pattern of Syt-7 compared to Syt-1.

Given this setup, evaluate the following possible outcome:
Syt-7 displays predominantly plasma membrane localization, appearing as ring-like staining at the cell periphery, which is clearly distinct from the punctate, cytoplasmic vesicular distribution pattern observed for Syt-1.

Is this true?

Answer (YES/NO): NO